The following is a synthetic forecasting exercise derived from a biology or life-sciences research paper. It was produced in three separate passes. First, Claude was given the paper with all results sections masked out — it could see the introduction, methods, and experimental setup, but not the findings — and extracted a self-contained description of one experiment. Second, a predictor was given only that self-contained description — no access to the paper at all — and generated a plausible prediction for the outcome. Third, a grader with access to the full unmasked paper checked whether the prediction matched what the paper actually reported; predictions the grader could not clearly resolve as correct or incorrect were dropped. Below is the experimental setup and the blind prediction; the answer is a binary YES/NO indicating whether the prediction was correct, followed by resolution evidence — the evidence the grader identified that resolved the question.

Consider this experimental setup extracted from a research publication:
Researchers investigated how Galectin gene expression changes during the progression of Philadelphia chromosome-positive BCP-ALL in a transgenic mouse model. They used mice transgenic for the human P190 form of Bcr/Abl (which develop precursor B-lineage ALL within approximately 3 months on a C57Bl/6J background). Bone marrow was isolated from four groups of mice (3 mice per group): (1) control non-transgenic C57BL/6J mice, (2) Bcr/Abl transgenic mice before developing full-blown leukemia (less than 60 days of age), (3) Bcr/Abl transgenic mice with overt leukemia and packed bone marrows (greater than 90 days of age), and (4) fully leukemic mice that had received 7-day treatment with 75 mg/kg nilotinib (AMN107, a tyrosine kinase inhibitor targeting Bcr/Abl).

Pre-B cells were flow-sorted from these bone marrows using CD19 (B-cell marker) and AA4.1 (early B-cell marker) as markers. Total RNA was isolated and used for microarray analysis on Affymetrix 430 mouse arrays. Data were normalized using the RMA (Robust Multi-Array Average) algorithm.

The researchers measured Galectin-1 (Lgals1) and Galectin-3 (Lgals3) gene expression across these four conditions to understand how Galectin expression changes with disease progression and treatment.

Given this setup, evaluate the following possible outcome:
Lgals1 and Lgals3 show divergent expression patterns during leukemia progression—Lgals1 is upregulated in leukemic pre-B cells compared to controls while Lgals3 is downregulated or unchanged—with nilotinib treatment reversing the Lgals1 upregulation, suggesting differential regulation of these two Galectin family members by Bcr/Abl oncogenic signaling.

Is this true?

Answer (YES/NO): NO